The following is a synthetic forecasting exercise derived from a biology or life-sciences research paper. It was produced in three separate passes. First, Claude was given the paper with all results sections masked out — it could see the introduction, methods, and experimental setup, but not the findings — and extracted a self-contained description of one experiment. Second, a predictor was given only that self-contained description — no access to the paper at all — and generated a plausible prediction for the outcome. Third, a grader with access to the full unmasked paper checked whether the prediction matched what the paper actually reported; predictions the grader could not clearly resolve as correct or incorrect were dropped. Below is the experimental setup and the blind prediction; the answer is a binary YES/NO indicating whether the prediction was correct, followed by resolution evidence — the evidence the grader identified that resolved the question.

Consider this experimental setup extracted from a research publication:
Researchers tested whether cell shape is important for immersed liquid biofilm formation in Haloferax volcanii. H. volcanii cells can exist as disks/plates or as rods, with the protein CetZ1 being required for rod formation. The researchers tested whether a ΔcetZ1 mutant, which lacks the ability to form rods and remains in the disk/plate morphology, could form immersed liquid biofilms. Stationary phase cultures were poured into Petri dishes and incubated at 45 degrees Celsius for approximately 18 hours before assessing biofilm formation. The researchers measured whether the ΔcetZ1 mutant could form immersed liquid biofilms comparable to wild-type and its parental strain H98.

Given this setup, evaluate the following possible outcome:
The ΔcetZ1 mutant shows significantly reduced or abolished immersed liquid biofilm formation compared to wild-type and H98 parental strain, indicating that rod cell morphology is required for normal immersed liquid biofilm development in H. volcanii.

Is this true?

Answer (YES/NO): NO